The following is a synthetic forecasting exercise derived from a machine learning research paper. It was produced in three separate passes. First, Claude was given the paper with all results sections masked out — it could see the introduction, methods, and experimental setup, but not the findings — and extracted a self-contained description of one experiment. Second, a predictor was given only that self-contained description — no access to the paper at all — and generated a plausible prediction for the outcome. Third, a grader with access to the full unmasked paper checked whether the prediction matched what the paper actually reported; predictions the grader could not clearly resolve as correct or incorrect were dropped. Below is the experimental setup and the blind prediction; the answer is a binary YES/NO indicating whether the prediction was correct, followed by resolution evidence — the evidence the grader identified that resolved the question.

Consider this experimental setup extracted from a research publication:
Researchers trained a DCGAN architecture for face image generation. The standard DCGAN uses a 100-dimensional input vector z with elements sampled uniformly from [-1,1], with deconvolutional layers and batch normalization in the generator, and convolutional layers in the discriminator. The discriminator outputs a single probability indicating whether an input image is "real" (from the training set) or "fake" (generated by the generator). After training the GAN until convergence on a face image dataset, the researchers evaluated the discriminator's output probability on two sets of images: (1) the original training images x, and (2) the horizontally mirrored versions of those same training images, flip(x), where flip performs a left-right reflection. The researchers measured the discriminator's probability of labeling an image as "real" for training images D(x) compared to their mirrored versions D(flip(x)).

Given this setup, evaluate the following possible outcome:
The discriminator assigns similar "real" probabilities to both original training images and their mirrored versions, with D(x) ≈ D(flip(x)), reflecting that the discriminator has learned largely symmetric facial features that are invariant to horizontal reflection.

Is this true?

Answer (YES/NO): NO